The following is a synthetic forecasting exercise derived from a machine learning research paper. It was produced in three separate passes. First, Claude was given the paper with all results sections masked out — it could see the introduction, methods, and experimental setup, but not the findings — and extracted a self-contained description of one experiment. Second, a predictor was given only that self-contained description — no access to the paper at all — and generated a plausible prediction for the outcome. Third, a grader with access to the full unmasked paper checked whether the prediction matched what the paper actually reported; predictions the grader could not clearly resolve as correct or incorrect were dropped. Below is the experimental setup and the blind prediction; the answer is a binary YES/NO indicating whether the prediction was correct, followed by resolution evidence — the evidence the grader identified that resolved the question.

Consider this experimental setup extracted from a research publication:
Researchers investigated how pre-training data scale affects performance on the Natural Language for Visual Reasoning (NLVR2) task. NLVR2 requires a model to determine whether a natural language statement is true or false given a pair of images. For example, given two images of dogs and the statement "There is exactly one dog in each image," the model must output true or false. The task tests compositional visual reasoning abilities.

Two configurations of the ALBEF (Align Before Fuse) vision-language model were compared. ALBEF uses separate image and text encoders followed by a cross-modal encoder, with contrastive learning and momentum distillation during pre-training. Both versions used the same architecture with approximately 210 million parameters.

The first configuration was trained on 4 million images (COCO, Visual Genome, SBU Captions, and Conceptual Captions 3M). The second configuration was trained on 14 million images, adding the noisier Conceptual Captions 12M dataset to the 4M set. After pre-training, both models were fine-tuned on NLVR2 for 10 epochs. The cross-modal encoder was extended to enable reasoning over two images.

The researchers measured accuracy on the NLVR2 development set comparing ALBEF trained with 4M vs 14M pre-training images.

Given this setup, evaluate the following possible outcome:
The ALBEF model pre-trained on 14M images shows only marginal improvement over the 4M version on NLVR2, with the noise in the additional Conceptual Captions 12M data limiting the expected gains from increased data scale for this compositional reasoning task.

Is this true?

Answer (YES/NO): NO